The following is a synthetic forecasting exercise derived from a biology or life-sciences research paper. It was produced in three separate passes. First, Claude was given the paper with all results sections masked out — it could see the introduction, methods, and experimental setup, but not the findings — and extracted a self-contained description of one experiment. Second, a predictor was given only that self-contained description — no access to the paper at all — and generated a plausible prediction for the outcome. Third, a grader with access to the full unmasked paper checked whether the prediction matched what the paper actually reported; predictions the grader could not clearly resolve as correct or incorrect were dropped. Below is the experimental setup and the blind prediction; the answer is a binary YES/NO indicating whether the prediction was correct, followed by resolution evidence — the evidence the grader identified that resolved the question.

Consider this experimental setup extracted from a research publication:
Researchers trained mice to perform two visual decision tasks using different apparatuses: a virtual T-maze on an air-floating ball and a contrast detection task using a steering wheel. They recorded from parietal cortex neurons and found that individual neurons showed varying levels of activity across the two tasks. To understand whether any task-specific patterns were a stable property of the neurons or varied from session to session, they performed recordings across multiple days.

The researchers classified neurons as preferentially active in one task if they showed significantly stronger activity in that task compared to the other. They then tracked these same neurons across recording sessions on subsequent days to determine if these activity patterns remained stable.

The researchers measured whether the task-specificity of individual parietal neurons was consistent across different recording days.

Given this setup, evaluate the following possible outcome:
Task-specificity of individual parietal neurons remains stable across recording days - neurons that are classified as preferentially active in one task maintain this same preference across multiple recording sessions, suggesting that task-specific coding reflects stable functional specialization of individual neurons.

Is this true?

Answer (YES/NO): YES